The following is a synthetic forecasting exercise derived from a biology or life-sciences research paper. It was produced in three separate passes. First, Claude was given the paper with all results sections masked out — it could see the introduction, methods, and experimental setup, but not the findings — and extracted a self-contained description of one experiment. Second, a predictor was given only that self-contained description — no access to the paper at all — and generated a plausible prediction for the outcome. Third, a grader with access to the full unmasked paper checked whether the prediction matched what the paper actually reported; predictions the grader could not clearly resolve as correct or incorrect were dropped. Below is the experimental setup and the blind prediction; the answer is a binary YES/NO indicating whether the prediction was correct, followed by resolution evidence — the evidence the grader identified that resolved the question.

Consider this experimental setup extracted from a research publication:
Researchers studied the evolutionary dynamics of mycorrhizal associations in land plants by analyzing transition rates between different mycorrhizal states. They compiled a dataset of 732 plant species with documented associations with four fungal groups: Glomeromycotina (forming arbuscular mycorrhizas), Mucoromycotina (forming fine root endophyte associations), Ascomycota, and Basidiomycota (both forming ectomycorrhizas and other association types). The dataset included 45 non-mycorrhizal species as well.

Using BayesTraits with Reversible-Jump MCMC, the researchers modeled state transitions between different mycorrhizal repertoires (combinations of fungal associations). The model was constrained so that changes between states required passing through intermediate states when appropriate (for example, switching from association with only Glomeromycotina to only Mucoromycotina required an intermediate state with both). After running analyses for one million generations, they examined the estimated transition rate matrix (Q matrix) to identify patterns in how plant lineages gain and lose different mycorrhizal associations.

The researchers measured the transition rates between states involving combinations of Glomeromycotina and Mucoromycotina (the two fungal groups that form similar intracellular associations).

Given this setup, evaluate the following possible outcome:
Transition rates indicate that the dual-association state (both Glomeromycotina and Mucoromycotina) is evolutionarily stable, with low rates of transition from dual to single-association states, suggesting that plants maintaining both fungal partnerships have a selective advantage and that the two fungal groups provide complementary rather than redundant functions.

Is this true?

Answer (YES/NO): NO